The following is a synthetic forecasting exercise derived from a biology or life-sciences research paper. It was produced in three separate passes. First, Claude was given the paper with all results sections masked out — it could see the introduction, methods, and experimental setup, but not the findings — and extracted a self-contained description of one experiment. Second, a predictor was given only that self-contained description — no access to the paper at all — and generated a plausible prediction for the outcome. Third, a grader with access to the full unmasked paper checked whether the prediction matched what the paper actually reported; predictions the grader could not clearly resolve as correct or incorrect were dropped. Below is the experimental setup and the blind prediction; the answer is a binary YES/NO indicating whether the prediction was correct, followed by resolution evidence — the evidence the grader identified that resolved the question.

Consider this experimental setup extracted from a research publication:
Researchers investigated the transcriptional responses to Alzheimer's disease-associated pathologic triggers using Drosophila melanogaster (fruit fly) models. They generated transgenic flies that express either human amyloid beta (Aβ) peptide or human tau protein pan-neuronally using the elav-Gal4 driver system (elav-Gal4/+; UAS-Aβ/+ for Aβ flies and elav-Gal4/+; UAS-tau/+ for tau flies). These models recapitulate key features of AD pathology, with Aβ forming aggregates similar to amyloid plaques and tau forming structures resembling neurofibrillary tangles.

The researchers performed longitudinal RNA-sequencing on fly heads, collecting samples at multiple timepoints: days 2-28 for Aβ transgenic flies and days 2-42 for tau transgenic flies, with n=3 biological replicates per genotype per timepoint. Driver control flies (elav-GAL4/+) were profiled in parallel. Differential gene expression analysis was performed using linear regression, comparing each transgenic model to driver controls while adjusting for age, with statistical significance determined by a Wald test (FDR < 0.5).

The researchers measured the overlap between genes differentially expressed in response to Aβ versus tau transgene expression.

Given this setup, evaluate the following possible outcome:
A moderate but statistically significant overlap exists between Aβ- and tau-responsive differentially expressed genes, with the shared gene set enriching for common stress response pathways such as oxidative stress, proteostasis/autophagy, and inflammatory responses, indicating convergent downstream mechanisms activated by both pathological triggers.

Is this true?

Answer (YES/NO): NO